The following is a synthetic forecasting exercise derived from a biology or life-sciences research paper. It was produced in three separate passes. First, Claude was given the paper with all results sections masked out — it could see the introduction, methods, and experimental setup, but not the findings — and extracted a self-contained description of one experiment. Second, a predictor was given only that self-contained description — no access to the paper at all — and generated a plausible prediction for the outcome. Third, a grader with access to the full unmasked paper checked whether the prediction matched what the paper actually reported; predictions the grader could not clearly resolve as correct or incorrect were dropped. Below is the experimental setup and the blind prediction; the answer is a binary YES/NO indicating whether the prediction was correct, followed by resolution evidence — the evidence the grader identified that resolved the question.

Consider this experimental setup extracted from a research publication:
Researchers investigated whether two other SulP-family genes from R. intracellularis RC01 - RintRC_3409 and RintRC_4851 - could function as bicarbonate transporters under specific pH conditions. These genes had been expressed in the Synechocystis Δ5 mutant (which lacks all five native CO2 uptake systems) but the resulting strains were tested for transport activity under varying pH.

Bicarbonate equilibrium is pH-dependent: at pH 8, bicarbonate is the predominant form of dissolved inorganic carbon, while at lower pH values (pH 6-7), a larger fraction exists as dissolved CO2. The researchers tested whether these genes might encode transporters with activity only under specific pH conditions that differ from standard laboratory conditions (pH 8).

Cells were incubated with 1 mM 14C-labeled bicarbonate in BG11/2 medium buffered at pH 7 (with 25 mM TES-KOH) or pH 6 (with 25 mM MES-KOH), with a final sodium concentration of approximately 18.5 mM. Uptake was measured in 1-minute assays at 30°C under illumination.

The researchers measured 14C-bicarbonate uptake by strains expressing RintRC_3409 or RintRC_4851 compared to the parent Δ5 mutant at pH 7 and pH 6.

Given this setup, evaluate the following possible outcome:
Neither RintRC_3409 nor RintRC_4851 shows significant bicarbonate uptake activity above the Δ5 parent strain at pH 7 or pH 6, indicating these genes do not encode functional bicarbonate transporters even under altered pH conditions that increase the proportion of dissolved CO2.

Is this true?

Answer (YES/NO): YES